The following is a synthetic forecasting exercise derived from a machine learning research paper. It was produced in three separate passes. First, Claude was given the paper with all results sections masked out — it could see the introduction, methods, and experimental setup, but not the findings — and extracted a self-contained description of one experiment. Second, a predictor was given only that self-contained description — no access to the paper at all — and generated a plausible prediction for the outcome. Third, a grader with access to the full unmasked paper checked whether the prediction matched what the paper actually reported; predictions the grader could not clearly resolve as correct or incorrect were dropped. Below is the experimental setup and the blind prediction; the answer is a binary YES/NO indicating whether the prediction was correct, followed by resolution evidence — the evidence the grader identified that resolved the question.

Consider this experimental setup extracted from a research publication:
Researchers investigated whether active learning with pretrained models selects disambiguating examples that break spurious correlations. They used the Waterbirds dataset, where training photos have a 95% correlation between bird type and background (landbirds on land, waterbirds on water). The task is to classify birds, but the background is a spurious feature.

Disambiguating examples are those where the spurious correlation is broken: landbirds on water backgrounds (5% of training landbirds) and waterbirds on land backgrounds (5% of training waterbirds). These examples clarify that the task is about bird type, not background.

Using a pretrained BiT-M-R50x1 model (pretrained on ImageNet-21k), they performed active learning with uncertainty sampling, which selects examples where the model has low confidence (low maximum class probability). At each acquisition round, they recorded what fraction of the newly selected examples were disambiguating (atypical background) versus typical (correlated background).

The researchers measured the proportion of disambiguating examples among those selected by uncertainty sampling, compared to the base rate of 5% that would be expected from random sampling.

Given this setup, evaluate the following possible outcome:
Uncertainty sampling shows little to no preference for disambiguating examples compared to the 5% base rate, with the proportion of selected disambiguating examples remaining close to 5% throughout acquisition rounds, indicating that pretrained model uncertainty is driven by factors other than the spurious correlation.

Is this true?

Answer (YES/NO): NO